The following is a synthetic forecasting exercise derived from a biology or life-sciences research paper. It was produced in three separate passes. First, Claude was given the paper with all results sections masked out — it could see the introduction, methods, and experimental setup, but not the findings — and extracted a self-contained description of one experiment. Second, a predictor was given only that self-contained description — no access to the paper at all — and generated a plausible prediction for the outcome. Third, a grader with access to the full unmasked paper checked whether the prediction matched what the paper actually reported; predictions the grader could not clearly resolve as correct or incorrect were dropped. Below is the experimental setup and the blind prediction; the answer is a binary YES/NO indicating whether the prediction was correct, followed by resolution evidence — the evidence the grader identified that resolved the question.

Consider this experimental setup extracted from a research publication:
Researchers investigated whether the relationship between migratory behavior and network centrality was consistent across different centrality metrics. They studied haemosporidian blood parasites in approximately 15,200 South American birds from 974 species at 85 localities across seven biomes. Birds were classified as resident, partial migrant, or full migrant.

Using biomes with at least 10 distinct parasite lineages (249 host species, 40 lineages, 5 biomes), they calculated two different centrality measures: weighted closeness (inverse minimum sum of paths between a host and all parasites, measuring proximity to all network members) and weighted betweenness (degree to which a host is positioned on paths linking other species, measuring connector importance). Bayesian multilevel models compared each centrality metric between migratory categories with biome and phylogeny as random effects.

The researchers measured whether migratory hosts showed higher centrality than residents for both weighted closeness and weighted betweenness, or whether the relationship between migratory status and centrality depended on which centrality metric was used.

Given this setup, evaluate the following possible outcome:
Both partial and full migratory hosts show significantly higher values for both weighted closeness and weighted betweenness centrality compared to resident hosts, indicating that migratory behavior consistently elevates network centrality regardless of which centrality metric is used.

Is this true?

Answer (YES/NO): NO